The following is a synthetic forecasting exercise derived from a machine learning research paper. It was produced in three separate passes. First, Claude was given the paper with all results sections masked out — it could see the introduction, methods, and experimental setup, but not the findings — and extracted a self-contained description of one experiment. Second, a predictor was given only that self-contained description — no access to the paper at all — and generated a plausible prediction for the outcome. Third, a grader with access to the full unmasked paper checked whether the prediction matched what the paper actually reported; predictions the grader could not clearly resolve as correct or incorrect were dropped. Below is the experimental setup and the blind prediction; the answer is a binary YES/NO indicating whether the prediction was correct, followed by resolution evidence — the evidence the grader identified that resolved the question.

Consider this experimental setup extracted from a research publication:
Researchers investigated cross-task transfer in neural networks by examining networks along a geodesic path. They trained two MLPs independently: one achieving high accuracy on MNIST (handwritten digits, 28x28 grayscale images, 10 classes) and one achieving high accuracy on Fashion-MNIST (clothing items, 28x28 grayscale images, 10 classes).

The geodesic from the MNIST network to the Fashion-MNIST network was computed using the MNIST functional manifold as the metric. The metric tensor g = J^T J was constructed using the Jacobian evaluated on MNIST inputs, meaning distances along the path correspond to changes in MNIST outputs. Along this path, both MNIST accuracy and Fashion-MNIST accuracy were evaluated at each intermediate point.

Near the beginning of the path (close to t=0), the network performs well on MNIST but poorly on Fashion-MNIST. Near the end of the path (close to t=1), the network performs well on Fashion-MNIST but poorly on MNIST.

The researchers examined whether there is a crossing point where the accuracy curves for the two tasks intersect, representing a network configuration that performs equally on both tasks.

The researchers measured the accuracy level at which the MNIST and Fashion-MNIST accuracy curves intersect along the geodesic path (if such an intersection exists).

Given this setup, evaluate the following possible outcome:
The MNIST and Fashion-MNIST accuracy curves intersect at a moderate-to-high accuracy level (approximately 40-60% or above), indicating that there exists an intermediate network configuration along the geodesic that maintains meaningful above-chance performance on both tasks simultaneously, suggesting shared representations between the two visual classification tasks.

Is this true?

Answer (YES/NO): YES